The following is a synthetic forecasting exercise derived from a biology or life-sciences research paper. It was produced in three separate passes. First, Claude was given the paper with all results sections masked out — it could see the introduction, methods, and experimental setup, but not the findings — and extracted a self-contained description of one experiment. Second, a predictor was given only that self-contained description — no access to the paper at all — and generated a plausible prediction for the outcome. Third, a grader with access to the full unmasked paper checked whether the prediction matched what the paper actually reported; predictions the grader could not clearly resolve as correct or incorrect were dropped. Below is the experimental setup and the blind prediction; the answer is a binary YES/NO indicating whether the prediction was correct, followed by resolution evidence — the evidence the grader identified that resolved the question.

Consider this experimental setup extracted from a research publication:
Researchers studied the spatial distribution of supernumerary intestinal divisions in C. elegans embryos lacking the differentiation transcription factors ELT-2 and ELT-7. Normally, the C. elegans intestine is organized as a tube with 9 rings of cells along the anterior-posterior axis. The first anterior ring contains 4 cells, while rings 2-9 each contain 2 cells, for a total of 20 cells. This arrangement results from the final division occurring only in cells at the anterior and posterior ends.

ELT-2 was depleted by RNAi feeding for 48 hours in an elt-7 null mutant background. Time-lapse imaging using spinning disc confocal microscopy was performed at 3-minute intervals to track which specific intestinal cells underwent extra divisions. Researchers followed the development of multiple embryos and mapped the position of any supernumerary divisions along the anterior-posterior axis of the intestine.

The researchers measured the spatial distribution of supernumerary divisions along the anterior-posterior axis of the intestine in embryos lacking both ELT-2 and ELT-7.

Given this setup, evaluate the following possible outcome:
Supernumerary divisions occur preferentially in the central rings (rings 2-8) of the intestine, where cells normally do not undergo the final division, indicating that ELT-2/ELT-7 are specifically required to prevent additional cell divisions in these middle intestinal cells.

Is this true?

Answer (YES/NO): NO